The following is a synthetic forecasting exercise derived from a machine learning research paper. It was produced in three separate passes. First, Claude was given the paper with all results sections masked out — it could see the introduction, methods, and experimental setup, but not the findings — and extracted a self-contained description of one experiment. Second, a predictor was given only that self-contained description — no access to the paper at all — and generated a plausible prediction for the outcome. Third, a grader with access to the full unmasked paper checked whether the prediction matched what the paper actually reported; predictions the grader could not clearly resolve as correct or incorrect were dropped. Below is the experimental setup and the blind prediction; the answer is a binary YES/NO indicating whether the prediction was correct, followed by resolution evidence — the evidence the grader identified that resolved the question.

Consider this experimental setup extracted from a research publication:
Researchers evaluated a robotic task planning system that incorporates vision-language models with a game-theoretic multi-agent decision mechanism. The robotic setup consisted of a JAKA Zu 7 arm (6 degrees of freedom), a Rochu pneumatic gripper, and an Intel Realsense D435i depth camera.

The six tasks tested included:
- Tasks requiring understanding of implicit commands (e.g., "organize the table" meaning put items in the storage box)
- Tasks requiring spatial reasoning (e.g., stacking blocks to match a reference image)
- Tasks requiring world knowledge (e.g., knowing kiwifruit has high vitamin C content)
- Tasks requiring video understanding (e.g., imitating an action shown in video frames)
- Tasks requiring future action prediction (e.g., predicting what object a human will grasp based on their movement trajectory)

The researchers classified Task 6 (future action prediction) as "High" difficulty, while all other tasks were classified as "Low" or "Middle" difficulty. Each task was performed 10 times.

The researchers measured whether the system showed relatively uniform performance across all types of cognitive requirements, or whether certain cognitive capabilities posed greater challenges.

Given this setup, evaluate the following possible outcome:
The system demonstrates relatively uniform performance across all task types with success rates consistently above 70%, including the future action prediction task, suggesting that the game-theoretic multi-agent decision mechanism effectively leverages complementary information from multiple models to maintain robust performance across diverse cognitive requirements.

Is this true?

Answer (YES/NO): NO